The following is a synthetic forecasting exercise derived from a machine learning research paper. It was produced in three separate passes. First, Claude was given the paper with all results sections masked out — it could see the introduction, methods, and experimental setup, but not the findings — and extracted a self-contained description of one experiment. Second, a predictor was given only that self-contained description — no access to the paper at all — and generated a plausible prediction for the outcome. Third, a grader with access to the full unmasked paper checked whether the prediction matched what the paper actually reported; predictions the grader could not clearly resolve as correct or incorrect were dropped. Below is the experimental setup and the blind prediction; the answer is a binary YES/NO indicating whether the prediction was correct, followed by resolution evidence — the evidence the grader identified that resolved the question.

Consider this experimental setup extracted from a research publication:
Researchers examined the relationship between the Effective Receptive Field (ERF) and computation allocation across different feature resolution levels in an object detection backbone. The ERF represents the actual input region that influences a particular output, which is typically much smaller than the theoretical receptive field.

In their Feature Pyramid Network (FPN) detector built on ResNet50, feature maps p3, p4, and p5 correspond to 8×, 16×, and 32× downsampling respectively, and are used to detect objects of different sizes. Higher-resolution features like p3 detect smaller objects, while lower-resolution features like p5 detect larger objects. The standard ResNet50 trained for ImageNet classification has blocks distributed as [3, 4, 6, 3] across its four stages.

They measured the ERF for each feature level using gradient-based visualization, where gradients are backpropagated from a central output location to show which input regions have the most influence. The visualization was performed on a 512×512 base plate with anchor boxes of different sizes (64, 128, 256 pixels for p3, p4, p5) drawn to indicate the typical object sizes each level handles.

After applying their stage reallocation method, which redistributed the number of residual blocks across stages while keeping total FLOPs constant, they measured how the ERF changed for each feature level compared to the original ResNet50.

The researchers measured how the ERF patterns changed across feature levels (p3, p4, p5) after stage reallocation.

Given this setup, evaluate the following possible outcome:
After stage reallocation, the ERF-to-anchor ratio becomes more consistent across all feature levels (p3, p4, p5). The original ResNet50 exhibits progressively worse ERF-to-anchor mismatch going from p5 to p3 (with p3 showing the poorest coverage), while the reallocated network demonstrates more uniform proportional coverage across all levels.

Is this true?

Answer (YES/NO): NO